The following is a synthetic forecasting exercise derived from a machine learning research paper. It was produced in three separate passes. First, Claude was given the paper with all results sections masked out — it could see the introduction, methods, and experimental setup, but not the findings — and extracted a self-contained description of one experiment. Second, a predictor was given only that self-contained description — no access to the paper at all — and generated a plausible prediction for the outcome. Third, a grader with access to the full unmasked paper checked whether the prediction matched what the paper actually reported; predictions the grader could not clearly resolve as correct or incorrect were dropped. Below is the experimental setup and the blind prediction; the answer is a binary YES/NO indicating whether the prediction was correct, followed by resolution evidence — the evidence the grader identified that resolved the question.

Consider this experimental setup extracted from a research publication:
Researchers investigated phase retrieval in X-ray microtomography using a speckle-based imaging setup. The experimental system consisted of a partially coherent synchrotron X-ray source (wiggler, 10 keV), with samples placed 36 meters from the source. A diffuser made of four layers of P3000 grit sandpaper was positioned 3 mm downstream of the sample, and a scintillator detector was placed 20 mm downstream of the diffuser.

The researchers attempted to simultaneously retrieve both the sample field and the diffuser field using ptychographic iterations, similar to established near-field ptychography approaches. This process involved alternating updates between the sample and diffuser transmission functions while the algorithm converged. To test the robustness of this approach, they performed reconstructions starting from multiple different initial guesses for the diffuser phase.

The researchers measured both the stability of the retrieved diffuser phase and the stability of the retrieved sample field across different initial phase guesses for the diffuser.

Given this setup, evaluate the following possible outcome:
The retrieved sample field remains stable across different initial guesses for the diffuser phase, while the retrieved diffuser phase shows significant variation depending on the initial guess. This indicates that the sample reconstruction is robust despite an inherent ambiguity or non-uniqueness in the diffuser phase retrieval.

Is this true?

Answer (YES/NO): YES